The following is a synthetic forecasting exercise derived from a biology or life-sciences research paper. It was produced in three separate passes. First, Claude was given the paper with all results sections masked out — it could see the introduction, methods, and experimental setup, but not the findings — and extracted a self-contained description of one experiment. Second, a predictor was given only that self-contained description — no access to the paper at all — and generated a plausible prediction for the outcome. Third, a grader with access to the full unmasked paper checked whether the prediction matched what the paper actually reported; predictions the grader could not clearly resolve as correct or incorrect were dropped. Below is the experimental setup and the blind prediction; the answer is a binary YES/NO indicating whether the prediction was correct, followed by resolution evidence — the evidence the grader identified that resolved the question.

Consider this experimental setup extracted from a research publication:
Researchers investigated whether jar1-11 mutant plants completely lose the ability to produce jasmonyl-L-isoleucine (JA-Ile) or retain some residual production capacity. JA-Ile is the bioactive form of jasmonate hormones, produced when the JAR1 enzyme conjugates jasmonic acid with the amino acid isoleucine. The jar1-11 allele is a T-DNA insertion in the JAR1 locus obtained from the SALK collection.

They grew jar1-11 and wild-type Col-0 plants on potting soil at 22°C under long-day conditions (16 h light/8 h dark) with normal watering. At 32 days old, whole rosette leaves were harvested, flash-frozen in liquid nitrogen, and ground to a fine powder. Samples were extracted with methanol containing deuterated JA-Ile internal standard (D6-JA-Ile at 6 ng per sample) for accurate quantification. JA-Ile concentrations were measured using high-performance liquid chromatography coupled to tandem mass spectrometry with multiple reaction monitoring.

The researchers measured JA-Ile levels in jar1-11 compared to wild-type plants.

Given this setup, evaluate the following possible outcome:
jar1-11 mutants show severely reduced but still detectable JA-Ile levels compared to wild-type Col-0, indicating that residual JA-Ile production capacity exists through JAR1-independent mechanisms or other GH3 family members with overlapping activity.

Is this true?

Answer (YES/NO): NO